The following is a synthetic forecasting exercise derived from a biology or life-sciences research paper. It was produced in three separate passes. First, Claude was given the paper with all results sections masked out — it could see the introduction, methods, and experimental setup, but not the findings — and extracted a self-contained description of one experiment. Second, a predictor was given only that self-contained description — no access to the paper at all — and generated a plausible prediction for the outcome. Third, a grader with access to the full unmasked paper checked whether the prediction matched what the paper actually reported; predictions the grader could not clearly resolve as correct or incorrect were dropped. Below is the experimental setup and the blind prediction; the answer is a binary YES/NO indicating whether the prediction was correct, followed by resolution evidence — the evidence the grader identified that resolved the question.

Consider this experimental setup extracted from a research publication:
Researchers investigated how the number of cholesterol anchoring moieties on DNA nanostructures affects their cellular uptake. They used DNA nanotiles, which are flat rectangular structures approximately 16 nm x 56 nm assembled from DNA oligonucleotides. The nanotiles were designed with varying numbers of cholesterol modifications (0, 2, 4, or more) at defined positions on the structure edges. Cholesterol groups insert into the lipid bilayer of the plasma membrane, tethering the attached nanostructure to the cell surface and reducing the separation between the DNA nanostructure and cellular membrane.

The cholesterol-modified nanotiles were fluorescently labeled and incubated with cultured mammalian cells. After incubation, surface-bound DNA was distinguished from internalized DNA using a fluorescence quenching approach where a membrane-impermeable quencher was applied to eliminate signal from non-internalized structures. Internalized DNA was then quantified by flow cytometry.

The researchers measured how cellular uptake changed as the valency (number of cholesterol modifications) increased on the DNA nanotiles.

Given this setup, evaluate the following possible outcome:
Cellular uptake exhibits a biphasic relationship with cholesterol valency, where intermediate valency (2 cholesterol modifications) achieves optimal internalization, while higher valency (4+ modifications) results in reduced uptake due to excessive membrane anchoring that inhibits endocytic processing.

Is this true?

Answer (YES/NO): NO